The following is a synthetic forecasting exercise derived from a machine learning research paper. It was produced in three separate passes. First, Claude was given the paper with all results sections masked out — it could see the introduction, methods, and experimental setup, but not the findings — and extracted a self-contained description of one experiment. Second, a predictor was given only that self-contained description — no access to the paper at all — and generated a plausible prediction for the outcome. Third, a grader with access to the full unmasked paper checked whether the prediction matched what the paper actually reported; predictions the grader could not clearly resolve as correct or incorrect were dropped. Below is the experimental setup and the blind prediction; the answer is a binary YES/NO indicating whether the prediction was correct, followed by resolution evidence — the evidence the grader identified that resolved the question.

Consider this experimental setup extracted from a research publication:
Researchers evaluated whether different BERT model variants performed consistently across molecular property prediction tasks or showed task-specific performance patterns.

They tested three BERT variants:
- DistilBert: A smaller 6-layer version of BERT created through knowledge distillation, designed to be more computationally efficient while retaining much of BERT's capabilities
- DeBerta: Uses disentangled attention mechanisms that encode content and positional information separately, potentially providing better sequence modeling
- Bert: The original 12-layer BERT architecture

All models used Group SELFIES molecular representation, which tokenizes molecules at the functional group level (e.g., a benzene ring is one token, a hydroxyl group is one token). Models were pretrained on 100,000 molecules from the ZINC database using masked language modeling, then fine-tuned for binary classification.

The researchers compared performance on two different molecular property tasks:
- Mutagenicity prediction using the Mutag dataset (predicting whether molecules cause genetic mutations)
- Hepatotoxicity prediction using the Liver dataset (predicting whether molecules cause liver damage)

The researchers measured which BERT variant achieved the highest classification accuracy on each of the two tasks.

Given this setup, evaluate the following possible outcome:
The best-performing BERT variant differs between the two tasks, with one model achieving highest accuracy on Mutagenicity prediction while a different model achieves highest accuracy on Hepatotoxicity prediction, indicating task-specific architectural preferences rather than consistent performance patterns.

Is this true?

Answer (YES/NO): NO